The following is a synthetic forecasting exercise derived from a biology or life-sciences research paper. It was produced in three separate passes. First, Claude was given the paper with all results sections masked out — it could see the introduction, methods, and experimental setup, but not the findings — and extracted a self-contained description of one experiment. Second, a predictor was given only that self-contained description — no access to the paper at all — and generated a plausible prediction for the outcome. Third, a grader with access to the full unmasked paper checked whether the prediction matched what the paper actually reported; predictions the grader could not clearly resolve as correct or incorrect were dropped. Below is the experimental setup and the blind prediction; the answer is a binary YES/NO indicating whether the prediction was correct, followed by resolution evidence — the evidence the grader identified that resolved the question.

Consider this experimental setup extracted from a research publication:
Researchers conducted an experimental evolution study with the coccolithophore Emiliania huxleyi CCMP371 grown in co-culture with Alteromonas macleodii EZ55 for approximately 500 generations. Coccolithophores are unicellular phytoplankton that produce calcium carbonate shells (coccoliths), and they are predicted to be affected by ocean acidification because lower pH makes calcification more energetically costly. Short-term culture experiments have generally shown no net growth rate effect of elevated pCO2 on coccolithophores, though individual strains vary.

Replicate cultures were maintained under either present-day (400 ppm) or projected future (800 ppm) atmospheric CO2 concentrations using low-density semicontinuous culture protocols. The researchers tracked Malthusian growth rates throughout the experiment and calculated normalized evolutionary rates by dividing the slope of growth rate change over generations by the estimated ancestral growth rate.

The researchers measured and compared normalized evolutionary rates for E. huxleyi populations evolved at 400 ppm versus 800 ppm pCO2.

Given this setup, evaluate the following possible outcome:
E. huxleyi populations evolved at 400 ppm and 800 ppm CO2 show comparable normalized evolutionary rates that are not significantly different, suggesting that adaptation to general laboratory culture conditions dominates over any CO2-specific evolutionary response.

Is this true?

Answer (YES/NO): NO